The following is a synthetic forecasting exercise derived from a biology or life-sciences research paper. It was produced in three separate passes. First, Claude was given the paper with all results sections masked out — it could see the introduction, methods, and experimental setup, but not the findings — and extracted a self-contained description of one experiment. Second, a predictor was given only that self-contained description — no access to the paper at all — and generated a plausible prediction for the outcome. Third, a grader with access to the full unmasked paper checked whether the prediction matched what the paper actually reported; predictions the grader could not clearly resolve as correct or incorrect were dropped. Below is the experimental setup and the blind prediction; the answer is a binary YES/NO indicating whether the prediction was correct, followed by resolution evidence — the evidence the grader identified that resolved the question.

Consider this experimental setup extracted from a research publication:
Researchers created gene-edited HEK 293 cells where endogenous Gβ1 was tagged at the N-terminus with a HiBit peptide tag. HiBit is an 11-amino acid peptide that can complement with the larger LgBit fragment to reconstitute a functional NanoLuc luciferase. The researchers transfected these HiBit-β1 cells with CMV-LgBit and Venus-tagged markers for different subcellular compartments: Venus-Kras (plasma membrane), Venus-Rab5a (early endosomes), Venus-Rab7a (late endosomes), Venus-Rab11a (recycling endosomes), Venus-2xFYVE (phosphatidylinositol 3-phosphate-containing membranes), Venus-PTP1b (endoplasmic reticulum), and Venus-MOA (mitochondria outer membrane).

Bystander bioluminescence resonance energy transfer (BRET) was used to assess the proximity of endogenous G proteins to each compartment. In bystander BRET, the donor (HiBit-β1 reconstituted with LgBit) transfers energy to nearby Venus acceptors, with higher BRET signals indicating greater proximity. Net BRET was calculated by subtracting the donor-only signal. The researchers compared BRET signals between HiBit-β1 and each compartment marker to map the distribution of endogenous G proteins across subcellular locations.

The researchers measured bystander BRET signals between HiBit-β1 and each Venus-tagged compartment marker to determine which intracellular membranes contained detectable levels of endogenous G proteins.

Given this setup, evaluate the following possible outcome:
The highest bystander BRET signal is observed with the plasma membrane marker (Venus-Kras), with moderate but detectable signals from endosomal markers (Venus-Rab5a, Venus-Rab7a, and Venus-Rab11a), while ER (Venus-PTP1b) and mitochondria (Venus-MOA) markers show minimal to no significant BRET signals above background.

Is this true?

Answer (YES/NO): YES